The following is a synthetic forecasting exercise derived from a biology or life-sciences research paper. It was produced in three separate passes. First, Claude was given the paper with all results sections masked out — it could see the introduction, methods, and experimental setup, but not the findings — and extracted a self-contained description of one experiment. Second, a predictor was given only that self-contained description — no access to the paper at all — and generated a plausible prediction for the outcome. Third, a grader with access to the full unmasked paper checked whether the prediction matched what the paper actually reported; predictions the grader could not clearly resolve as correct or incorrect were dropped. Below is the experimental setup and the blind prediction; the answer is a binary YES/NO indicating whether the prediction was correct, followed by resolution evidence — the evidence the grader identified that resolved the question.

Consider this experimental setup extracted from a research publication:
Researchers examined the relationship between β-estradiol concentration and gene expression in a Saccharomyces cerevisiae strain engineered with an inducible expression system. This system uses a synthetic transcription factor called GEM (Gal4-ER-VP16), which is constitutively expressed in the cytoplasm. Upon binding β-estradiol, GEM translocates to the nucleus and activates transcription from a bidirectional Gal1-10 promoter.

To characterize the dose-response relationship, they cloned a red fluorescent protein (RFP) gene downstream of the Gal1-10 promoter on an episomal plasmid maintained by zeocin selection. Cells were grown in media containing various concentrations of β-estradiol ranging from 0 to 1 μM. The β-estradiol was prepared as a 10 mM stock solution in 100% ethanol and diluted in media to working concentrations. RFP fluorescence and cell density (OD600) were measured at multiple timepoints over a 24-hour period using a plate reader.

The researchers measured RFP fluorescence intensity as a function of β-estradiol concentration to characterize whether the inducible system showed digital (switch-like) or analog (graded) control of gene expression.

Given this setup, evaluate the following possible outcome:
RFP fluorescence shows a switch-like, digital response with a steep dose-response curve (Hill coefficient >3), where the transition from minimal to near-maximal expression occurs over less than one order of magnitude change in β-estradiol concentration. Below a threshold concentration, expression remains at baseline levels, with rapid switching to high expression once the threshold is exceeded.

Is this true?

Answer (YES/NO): NO